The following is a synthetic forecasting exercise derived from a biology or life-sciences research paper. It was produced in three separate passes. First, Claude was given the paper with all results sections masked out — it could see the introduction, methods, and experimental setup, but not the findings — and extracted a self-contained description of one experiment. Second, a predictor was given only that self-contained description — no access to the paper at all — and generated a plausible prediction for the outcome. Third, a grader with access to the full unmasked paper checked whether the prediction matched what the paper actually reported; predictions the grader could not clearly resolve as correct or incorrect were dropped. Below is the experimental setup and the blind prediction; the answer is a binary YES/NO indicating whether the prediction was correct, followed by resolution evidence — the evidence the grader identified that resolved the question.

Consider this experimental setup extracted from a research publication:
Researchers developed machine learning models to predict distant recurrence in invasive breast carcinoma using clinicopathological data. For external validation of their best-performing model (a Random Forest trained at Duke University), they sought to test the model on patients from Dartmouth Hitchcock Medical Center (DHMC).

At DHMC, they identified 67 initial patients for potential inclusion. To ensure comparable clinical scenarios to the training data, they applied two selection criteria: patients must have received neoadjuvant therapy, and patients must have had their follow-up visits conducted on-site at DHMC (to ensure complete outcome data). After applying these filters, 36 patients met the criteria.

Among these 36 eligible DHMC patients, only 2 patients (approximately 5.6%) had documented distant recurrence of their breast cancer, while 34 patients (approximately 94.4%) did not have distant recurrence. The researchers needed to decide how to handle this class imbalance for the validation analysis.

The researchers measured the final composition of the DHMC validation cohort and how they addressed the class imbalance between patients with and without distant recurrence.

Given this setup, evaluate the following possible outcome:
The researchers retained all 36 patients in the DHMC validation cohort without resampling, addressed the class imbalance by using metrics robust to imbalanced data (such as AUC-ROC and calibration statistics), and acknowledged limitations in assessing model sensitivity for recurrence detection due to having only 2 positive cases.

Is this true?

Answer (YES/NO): NO